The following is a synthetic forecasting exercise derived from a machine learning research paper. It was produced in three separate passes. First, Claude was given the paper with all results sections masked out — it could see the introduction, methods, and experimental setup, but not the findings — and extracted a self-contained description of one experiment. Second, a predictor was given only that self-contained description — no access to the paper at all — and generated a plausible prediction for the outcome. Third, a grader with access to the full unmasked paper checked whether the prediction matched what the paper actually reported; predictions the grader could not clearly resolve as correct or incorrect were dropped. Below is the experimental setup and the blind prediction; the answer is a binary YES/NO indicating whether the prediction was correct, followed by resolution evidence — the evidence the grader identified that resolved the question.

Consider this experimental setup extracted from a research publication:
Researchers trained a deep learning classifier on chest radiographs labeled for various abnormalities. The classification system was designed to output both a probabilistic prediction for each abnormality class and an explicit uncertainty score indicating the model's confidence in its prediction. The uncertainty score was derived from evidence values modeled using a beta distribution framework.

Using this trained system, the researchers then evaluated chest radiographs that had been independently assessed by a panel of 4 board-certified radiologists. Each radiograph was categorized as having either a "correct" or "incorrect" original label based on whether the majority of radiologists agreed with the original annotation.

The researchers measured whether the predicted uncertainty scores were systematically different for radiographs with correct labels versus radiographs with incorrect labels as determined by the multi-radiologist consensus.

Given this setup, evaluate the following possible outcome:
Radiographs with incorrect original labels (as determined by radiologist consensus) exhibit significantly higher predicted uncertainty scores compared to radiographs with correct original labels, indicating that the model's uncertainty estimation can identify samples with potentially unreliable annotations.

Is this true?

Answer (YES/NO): YES